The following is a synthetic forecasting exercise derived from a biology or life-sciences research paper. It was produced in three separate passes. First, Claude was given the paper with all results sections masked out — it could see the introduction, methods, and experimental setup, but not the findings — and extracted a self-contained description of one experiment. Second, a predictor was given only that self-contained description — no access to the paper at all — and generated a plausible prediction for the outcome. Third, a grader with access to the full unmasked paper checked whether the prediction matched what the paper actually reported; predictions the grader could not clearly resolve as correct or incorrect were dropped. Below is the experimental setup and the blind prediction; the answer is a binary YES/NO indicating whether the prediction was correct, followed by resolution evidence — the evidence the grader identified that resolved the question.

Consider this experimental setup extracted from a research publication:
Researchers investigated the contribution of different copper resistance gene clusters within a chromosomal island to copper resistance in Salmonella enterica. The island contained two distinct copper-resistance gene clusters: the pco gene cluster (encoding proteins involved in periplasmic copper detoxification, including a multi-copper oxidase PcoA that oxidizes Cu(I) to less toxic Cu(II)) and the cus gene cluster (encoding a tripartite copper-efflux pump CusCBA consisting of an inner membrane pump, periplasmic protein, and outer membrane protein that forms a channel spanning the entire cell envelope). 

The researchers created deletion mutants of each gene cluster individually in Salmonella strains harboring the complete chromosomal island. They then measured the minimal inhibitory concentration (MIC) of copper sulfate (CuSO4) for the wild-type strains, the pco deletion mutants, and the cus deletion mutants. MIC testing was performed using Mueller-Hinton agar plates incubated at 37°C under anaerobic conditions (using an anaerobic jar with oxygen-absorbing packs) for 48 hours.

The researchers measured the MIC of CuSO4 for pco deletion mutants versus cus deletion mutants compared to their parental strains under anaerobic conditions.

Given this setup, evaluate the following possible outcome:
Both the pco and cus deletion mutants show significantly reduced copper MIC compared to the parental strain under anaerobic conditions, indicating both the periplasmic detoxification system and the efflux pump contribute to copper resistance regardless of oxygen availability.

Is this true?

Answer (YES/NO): NO